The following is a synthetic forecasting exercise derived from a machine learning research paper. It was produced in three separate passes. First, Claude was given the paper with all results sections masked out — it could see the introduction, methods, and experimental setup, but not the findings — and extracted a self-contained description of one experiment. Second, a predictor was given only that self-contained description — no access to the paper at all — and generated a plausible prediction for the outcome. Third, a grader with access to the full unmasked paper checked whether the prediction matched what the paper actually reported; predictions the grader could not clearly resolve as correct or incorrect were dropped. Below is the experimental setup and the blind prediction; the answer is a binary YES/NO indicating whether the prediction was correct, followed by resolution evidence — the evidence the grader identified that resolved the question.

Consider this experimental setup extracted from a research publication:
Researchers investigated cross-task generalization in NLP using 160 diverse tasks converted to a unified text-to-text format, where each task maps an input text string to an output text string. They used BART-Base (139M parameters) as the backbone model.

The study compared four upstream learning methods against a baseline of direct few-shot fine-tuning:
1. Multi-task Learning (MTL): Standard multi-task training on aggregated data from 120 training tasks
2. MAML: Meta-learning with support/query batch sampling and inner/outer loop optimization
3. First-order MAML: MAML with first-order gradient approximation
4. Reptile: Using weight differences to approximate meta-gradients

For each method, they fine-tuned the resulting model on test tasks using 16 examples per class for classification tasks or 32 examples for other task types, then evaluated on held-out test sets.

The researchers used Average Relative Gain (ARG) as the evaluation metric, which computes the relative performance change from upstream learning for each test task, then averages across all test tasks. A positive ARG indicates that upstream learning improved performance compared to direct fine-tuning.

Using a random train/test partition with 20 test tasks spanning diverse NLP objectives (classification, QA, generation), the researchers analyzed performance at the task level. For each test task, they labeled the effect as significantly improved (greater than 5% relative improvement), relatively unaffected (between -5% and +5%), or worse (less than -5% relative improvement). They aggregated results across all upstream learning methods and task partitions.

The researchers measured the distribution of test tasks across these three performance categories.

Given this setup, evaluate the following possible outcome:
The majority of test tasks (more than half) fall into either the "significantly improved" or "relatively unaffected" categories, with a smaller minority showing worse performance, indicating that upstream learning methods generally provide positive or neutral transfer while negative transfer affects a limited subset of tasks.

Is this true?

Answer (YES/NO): YES